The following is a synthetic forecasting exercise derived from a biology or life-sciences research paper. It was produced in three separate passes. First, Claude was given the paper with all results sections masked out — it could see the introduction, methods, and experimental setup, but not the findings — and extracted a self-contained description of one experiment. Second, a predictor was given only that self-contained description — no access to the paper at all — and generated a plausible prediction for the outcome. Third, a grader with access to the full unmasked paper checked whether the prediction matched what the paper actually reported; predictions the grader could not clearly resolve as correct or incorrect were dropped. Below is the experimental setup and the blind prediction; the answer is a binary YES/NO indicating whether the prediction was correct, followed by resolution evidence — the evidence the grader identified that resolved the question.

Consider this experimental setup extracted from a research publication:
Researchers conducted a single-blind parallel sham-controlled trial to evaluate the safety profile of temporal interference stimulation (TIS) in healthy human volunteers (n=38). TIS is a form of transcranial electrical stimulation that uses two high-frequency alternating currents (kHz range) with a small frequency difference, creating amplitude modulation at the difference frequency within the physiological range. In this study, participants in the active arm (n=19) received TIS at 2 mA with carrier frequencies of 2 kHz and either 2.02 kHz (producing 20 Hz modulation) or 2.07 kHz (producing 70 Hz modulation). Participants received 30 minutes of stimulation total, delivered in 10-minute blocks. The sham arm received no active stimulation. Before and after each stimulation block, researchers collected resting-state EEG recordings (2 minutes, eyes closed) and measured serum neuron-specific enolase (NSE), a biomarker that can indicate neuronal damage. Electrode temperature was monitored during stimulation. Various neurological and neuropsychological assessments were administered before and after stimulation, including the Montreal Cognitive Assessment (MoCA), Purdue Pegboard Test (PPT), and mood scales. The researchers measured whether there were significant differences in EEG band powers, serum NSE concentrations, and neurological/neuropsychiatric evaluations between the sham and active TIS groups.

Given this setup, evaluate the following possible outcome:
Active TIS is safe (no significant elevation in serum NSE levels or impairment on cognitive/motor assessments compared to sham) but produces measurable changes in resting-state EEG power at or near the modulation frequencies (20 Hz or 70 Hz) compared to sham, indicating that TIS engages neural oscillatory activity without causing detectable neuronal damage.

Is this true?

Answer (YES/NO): NO